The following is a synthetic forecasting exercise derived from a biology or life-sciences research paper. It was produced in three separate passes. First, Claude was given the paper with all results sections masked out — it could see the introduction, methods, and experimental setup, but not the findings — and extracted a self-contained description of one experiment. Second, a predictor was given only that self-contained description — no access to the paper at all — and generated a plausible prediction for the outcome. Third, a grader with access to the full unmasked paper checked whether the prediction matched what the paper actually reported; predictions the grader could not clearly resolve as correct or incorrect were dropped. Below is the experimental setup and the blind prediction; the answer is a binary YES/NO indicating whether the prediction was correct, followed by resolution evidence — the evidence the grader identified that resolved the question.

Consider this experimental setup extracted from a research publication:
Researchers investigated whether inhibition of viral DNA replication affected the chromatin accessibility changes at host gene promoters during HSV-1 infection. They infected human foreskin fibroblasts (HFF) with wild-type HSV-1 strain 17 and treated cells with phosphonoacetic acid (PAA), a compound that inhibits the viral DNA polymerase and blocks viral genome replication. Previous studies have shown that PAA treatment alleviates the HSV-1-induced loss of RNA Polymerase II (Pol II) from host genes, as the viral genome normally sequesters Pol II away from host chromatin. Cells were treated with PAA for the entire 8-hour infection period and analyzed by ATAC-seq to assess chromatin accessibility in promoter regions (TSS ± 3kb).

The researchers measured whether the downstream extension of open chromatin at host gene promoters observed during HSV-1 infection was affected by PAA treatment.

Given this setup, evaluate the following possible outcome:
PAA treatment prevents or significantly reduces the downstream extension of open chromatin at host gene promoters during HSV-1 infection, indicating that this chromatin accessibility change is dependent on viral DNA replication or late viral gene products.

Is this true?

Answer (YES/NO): YES